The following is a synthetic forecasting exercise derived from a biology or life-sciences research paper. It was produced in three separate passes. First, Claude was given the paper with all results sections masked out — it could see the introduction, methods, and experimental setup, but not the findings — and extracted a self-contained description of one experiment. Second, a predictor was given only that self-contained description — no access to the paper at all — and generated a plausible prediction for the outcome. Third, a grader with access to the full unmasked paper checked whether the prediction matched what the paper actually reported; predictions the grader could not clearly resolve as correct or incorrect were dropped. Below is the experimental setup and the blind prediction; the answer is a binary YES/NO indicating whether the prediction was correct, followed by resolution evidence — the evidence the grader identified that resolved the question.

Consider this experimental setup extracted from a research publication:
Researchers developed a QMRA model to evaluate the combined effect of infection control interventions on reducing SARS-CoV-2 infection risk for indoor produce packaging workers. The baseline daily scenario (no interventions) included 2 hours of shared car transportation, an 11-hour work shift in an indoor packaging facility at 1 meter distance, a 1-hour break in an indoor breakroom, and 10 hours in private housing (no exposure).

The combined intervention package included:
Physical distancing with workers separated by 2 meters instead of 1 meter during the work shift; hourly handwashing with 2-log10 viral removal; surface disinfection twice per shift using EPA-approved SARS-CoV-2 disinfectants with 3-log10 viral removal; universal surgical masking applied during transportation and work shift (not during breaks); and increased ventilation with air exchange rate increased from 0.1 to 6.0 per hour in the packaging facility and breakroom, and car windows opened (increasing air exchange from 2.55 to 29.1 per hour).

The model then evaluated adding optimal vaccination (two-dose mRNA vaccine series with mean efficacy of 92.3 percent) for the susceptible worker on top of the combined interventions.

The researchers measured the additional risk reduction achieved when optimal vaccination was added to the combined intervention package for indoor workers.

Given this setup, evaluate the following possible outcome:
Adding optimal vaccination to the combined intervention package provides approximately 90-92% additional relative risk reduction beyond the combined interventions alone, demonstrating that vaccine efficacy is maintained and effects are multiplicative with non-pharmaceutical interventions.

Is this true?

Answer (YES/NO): NO